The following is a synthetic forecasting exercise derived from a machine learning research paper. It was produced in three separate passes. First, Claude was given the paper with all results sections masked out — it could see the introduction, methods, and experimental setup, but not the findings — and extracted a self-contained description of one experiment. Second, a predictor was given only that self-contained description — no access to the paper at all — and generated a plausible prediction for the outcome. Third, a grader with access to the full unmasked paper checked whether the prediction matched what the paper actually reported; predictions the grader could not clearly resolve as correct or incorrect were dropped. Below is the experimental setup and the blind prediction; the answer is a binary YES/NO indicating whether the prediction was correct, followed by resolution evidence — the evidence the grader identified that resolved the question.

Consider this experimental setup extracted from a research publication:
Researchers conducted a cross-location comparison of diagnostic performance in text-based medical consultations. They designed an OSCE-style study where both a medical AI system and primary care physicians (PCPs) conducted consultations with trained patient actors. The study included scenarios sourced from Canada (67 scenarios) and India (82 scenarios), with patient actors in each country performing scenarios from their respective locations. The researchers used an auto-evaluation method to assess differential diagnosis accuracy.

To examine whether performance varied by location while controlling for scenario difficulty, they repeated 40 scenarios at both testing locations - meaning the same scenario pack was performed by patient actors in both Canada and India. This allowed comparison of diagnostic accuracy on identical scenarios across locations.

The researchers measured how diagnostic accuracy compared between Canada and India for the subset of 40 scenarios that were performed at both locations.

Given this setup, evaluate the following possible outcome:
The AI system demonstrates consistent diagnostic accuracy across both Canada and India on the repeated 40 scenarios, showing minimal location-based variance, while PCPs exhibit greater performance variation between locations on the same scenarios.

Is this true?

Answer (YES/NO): NO